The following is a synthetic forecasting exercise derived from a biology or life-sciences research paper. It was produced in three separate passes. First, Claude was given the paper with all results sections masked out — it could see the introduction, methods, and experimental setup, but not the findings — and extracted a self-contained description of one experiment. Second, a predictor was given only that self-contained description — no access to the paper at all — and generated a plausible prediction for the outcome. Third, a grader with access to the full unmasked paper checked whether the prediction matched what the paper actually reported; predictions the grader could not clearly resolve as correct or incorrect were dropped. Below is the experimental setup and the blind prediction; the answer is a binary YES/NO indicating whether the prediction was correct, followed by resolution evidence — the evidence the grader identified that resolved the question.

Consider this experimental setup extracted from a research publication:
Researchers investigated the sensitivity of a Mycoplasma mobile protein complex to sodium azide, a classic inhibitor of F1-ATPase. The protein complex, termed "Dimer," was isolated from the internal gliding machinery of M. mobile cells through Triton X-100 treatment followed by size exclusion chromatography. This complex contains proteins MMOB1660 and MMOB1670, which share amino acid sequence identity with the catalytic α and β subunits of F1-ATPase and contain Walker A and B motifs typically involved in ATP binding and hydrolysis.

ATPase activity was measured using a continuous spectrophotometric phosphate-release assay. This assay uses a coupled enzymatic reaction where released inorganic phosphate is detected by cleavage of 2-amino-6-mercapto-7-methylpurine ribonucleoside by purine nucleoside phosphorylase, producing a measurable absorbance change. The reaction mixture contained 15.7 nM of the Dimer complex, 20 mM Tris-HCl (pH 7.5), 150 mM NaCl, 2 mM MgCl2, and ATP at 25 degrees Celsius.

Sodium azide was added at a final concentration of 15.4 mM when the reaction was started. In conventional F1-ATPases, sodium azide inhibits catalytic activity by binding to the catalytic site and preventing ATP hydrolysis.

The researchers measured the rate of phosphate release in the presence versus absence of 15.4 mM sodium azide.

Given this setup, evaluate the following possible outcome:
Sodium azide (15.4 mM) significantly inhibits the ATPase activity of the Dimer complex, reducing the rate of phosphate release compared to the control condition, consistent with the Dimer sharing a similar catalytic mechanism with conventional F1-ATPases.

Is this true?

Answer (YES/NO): YES